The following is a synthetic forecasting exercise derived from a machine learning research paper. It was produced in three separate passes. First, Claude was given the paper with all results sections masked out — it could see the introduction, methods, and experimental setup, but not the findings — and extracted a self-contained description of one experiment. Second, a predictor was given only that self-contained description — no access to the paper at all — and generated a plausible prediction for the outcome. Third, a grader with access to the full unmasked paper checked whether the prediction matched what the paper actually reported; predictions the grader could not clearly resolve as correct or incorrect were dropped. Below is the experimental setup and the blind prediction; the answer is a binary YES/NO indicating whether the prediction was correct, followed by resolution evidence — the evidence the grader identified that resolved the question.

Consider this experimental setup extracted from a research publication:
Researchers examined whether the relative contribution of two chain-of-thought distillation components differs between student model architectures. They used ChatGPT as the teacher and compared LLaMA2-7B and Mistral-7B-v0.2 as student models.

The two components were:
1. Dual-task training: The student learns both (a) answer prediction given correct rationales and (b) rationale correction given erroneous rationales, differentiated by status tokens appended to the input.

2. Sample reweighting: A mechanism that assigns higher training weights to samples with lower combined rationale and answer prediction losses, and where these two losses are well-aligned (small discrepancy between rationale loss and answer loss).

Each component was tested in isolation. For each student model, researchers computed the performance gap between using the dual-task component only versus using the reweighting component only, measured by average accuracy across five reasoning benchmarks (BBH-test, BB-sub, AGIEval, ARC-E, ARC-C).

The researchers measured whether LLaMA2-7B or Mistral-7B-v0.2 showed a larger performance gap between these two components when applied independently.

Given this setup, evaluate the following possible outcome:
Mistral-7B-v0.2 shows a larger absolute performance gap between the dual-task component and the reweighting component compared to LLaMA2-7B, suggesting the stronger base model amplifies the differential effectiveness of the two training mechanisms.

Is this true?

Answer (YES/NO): NO